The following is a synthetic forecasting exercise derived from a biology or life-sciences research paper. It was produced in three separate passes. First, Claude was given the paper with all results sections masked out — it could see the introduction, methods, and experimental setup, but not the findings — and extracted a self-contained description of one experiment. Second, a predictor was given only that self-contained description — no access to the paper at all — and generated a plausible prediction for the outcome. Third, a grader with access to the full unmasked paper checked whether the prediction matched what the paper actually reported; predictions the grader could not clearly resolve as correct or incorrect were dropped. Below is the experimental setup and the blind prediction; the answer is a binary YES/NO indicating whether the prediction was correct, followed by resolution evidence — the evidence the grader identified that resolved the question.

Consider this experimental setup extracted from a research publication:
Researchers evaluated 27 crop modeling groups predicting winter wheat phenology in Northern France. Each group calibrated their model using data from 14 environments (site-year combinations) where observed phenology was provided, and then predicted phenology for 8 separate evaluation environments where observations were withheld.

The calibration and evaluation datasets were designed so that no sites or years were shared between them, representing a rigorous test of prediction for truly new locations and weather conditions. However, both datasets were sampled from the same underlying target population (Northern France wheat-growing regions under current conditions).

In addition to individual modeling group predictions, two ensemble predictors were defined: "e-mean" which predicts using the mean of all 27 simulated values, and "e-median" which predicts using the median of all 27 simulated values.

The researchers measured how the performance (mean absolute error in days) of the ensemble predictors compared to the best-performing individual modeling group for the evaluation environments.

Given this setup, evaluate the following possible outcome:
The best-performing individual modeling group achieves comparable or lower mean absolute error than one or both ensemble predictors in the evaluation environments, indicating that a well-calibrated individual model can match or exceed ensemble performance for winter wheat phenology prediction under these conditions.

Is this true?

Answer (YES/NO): YES